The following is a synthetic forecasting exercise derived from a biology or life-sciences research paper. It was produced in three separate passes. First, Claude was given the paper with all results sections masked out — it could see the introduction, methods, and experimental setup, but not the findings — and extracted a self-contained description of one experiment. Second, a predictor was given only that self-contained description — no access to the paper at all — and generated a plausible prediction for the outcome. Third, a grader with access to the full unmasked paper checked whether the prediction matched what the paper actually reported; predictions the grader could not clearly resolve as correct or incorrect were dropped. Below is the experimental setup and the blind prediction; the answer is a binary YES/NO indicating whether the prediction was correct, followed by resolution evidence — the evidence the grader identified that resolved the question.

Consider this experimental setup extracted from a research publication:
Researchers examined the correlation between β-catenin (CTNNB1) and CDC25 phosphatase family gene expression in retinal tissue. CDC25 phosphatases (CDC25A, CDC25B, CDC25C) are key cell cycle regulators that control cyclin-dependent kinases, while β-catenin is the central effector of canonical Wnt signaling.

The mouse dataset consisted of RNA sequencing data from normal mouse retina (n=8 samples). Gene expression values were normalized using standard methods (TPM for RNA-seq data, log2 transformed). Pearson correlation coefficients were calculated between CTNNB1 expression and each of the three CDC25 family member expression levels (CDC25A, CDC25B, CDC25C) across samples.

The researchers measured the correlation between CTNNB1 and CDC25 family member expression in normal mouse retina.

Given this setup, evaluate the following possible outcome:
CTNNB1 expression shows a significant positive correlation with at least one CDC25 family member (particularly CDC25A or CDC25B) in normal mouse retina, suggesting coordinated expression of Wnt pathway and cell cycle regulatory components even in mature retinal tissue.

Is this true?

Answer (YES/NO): YES